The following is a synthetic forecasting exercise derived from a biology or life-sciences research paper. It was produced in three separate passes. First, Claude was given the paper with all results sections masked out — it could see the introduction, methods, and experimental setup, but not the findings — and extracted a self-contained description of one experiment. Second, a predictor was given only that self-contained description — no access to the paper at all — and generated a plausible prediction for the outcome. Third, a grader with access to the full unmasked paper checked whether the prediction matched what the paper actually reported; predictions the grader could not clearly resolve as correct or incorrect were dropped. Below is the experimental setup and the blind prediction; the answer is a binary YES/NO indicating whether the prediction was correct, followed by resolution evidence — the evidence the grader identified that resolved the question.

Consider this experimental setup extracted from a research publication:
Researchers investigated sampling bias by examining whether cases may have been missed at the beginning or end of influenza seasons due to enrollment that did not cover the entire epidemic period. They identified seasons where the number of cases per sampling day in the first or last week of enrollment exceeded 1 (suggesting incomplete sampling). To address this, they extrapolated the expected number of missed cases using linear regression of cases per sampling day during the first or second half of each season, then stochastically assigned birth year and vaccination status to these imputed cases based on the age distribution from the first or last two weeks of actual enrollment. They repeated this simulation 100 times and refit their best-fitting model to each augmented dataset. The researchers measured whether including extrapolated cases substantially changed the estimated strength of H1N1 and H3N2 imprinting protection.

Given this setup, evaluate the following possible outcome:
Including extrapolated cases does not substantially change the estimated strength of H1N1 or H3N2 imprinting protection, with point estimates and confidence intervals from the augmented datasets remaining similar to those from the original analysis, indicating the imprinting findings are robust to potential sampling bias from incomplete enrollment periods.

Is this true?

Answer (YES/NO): YES